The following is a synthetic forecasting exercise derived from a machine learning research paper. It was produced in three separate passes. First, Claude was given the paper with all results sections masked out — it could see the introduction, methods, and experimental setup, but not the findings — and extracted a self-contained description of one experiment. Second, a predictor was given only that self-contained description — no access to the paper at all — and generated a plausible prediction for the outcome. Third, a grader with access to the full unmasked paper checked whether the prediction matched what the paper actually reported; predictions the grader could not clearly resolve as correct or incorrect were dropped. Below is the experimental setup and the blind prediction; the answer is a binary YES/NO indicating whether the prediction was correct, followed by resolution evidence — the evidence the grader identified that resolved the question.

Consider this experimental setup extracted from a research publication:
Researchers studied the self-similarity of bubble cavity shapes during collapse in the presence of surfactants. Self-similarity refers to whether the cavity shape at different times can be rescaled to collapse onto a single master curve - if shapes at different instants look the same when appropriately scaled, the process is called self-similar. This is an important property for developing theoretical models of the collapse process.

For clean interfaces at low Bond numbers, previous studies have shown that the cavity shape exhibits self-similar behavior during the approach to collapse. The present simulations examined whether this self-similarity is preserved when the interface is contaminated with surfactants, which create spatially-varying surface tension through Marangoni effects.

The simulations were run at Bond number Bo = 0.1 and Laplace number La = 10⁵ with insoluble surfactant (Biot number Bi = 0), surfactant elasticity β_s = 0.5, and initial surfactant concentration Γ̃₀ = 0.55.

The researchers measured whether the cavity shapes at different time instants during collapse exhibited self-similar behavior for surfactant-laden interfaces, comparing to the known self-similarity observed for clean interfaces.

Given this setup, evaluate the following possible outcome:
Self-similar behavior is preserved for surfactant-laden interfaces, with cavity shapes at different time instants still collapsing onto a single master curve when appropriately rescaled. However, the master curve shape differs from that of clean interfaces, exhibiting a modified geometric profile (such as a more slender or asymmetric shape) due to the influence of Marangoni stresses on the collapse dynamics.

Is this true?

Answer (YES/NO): NO